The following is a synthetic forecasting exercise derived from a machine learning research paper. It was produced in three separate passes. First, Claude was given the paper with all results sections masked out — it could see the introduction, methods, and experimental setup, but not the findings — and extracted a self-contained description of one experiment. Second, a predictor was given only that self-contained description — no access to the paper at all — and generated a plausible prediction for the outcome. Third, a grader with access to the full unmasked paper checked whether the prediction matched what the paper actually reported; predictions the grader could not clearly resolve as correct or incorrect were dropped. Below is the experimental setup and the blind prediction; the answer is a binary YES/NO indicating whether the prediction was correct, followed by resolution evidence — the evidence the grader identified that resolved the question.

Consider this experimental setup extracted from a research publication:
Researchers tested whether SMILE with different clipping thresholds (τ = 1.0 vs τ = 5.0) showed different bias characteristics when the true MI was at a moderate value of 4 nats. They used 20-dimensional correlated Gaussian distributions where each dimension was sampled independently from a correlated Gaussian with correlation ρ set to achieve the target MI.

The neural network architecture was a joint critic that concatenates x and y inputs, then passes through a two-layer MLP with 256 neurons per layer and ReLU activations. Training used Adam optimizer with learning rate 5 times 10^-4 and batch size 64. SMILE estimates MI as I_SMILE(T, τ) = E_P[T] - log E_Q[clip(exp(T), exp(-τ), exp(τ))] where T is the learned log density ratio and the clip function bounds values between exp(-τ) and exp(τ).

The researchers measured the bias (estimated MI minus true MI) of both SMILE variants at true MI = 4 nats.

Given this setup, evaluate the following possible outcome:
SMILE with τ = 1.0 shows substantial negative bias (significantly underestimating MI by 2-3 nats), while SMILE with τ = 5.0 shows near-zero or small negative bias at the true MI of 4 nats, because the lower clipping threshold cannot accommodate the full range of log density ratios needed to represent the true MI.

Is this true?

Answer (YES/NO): NO